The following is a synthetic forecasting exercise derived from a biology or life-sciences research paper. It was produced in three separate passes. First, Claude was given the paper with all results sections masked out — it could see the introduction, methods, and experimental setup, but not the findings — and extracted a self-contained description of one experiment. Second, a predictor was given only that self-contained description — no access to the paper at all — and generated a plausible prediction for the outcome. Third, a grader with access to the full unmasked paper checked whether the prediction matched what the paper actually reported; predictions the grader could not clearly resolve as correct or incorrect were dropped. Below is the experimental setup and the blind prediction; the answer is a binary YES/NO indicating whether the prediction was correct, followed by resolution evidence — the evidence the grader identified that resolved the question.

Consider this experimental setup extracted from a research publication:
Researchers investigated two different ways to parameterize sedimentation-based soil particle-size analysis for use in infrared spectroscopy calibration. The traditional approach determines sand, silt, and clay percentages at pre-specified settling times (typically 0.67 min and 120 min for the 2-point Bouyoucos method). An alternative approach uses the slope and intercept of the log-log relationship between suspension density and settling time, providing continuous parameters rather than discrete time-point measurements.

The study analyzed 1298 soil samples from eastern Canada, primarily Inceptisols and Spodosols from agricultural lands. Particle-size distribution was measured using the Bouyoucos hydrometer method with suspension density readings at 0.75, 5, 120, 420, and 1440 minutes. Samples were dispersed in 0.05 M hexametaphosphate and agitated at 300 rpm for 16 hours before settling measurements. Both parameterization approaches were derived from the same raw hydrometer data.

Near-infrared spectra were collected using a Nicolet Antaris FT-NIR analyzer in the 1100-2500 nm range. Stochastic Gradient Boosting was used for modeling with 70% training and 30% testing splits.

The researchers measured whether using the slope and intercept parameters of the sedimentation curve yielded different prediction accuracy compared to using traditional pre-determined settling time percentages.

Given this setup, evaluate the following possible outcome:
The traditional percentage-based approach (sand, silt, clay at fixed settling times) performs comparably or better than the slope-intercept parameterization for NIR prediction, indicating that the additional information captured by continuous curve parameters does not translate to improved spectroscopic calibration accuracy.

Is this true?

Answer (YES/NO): YES